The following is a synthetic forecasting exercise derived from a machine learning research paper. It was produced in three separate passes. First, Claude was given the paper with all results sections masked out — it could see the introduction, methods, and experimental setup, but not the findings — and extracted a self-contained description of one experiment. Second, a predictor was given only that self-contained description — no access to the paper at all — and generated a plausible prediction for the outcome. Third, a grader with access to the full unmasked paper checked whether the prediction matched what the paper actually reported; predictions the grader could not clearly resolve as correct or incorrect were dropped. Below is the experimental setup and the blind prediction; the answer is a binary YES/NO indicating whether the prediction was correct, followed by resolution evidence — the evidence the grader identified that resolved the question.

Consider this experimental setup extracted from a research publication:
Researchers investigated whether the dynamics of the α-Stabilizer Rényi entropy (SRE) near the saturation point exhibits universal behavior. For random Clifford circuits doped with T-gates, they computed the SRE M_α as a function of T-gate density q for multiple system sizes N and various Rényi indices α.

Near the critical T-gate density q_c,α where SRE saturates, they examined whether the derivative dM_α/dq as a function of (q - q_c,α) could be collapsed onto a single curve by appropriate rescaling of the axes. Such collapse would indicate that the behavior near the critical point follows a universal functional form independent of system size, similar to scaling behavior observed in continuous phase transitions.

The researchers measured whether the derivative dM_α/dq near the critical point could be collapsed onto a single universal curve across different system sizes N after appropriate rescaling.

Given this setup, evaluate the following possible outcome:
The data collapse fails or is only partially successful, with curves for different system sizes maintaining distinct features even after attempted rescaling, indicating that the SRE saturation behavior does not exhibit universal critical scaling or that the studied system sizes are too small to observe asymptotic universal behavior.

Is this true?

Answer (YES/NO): NO